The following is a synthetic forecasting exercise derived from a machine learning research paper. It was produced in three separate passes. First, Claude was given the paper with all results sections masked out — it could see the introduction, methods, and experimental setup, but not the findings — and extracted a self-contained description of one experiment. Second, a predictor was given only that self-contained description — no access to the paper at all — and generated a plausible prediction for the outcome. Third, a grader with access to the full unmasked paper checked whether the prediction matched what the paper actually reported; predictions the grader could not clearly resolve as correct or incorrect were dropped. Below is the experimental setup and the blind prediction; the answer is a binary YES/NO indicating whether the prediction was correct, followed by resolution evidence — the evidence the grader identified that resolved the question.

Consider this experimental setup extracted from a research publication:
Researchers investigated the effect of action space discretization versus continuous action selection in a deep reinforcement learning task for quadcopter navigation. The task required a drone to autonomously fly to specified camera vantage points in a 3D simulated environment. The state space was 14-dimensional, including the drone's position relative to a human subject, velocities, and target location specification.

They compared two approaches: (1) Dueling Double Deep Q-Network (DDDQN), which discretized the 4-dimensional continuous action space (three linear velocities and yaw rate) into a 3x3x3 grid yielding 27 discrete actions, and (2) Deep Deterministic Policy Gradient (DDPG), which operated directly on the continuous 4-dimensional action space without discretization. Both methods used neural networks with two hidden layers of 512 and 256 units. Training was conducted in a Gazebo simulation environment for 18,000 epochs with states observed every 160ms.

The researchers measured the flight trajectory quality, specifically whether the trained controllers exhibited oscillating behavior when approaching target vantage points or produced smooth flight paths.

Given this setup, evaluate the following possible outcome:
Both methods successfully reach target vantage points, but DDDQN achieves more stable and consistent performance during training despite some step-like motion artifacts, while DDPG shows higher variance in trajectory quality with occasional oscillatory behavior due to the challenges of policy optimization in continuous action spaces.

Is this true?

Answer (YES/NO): NO